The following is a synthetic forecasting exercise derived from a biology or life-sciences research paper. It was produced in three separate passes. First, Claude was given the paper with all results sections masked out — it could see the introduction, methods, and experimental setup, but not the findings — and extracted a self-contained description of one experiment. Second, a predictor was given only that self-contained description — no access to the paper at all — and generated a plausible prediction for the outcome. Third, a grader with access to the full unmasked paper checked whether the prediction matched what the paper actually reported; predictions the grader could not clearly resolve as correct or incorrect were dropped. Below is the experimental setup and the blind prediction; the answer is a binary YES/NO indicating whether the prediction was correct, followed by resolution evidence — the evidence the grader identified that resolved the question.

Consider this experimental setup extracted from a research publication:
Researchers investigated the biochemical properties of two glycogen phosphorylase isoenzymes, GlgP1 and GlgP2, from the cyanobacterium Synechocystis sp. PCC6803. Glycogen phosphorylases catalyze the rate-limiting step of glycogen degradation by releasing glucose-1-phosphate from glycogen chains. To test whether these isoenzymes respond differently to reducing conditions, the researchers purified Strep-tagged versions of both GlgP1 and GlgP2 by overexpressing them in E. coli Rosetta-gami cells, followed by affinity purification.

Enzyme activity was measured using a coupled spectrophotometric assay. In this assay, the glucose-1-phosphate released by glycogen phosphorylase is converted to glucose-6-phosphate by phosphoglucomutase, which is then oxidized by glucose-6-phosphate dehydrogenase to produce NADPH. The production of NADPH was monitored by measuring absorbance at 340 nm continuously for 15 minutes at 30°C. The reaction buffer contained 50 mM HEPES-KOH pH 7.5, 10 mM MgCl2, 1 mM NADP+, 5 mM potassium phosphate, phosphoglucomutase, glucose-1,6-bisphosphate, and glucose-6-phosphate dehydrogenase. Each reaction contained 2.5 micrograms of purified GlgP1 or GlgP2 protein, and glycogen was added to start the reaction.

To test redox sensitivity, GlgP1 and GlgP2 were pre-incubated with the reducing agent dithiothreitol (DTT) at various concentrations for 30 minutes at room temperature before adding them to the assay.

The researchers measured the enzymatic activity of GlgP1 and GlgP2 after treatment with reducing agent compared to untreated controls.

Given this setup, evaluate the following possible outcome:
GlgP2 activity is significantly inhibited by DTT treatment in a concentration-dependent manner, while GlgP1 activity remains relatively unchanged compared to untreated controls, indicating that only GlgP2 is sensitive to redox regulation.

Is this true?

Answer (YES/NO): NO